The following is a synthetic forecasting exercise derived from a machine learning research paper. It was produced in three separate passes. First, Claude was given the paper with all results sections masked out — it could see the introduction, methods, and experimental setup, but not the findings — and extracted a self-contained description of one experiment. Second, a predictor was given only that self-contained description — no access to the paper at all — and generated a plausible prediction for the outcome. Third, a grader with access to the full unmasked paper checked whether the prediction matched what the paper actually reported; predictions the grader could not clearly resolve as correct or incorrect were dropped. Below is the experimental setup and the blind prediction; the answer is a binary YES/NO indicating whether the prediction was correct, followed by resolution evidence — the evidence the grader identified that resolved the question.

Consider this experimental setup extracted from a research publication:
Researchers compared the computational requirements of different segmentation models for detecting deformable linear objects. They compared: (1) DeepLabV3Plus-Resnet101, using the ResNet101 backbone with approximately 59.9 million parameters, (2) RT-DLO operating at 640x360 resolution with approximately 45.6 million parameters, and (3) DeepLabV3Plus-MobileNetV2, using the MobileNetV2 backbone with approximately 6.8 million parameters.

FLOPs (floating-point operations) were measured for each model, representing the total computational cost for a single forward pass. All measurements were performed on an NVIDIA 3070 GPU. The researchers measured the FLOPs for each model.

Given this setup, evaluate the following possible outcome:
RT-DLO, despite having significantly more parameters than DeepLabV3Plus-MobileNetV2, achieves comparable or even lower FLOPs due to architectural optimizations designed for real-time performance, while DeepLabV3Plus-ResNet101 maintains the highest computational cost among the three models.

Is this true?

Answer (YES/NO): NO